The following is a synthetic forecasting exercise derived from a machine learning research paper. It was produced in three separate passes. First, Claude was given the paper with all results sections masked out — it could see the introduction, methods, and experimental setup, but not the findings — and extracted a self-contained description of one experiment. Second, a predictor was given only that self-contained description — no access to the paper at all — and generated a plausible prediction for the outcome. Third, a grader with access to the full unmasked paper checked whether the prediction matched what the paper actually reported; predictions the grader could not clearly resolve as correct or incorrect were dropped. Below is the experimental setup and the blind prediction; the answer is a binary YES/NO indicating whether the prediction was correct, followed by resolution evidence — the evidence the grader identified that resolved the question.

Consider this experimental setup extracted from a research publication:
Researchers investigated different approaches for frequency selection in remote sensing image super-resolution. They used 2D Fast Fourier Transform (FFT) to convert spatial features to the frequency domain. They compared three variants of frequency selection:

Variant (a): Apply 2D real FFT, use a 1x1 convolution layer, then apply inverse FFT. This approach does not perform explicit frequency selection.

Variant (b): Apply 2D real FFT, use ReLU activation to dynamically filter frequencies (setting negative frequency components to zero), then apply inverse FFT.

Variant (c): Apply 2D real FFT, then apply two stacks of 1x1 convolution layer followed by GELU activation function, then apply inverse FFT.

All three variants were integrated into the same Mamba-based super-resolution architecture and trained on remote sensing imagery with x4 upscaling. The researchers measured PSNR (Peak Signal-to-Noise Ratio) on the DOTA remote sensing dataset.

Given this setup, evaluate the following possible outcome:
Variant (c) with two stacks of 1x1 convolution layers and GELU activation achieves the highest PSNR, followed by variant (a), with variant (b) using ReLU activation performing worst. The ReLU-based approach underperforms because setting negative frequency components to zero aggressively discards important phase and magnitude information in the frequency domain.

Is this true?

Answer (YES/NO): NO